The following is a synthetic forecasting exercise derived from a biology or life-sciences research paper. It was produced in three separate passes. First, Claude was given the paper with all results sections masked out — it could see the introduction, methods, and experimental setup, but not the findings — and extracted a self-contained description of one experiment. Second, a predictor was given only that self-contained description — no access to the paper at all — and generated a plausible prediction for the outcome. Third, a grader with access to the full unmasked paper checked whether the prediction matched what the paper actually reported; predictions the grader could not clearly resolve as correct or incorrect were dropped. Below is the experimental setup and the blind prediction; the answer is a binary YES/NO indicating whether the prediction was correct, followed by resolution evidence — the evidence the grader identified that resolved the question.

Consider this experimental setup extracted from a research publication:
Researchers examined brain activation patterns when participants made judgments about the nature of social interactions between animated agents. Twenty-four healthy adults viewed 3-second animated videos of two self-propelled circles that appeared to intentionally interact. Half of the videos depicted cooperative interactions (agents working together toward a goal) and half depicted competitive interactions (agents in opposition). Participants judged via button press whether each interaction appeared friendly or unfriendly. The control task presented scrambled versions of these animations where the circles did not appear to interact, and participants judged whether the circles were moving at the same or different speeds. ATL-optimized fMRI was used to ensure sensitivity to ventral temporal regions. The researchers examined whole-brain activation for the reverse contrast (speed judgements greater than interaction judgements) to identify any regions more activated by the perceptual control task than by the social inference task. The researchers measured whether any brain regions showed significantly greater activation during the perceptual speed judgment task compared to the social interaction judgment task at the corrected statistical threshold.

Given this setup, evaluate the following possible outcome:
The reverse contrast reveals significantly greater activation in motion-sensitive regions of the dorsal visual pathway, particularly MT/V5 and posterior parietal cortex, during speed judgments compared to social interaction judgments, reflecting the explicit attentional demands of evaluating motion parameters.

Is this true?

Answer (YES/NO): NO